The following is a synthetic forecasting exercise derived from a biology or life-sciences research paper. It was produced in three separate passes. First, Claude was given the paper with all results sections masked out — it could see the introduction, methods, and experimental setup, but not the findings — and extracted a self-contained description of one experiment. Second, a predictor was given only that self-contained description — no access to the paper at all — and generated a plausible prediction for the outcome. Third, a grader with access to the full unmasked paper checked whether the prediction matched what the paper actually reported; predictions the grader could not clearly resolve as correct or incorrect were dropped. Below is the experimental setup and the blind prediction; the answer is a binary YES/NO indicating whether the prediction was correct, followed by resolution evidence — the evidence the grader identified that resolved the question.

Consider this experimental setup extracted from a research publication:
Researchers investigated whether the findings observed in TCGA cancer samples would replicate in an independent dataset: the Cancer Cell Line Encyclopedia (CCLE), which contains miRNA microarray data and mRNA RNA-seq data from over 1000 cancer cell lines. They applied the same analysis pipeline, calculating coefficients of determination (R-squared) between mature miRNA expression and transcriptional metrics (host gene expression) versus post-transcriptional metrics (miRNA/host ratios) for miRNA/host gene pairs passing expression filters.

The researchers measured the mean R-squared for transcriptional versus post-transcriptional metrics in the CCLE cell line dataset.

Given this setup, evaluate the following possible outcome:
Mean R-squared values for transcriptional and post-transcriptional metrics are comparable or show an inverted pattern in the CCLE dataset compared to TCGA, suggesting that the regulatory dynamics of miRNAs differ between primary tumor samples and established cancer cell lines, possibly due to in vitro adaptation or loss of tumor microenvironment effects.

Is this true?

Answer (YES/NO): NO